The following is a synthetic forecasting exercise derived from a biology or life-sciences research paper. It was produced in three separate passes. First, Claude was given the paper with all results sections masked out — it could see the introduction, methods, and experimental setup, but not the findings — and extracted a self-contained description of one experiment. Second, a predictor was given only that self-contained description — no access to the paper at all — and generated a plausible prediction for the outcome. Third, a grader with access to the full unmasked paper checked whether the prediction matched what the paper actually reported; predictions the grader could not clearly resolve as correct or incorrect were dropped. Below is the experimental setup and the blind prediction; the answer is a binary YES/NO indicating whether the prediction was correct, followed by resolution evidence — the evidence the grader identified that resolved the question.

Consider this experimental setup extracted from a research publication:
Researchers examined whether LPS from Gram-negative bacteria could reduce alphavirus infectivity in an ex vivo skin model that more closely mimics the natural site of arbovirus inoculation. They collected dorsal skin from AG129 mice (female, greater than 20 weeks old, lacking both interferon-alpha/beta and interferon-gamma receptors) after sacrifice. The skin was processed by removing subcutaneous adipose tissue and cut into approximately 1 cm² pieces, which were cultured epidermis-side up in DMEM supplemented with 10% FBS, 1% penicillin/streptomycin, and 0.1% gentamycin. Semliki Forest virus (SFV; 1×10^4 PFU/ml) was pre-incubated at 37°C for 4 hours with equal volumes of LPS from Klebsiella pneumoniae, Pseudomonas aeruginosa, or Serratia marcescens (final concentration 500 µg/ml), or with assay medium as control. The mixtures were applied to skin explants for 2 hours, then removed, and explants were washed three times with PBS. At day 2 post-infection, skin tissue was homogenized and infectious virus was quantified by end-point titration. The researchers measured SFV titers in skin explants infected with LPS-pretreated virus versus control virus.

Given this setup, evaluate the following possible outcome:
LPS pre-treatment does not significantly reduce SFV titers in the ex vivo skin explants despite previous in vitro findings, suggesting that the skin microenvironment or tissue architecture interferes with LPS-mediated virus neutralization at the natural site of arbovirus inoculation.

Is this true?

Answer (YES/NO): NO